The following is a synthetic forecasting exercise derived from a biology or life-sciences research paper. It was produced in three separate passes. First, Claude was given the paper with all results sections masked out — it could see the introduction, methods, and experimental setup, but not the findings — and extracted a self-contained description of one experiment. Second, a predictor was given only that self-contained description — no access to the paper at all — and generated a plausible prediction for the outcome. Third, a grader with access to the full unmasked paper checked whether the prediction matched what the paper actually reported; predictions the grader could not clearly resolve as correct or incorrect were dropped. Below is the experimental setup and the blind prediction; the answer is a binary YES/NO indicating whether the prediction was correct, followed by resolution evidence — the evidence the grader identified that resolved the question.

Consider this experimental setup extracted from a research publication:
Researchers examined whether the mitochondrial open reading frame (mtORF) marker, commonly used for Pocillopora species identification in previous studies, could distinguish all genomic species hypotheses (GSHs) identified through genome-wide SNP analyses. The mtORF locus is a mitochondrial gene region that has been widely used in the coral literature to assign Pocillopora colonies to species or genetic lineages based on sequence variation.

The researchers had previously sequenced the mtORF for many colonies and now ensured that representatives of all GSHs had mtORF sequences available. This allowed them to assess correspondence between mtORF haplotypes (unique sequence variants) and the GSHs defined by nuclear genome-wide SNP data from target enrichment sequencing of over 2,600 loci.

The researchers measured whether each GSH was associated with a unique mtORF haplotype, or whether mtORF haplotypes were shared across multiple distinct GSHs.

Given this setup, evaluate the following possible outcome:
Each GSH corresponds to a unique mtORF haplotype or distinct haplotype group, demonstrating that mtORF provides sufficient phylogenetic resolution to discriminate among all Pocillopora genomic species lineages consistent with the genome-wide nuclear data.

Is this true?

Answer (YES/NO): NO